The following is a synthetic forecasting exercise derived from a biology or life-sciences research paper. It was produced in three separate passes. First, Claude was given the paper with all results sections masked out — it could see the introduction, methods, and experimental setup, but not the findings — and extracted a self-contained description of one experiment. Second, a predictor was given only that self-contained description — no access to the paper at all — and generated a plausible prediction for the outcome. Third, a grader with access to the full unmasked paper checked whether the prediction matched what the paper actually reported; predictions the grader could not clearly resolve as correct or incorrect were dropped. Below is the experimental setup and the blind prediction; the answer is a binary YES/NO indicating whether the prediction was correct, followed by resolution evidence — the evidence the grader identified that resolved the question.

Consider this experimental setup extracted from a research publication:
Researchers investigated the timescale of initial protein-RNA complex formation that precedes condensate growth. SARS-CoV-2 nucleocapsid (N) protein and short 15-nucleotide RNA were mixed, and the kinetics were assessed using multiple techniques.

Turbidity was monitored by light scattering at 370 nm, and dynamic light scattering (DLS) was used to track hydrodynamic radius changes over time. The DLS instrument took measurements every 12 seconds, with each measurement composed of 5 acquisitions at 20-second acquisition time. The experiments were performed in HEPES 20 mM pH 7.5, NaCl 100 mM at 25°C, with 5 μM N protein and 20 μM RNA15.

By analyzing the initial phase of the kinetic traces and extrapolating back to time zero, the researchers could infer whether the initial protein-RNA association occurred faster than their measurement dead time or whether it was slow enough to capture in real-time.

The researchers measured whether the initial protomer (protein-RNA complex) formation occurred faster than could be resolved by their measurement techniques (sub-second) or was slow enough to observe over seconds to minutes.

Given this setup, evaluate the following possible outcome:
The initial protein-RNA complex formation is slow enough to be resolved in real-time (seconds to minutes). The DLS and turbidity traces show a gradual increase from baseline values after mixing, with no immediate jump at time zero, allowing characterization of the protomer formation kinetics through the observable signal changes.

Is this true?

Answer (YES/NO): NO